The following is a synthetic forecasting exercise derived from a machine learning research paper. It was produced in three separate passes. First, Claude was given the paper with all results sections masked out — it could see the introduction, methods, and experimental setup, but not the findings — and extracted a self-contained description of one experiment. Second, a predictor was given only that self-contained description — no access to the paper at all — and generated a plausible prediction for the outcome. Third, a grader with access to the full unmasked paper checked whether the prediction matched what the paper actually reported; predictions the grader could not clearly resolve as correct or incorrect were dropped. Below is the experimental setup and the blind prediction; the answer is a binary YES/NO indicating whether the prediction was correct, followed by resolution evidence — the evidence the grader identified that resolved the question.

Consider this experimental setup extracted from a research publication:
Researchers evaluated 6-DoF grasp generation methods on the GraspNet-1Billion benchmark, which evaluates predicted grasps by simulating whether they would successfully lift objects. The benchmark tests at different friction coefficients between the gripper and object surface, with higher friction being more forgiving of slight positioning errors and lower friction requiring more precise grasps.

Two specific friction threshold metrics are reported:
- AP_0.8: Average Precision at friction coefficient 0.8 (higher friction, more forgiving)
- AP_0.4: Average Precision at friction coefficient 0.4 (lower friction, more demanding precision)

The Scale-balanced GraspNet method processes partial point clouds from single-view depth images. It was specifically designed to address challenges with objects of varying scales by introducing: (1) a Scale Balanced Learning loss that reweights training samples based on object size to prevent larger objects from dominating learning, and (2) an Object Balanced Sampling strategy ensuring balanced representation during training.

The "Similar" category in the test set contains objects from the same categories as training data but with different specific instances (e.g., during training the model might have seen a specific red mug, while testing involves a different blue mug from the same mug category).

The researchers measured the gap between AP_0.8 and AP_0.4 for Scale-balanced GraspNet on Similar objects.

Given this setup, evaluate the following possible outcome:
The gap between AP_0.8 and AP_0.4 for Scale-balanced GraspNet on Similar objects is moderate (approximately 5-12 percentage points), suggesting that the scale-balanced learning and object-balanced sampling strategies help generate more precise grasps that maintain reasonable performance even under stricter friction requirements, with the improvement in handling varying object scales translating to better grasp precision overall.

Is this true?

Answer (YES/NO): NO